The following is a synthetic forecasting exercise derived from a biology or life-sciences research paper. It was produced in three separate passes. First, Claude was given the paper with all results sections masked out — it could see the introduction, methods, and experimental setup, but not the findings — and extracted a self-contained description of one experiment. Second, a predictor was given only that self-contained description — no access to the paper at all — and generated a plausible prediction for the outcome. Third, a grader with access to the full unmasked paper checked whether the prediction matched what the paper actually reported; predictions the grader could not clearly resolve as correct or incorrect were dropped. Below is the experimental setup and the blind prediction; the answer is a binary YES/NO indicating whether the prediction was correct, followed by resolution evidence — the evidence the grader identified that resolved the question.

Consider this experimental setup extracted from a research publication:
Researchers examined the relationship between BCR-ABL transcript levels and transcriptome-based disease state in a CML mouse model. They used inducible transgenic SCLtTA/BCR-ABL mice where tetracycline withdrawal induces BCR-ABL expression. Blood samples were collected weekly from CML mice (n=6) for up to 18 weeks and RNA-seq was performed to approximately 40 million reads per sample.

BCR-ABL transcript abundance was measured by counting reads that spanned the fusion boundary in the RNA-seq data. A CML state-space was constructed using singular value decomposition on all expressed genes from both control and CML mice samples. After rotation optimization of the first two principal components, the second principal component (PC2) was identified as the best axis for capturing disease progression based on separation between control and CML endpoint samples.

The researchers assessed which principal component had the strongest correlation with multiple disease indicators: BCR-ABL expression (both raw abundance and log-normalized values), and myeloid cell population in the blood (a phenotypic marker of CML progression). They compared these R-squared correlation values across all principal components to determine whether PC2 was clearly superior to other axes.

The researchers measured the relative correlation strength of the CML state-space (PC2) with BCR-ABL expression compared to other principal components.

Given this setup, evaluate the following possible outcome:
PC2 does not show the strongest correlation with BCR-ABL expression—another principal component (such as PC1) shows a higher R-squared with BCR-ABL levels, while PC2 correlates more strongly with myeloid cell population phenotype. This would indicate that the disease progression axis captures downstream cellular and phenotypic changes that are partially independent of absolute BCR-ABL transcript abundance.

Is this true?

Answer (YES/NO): NO